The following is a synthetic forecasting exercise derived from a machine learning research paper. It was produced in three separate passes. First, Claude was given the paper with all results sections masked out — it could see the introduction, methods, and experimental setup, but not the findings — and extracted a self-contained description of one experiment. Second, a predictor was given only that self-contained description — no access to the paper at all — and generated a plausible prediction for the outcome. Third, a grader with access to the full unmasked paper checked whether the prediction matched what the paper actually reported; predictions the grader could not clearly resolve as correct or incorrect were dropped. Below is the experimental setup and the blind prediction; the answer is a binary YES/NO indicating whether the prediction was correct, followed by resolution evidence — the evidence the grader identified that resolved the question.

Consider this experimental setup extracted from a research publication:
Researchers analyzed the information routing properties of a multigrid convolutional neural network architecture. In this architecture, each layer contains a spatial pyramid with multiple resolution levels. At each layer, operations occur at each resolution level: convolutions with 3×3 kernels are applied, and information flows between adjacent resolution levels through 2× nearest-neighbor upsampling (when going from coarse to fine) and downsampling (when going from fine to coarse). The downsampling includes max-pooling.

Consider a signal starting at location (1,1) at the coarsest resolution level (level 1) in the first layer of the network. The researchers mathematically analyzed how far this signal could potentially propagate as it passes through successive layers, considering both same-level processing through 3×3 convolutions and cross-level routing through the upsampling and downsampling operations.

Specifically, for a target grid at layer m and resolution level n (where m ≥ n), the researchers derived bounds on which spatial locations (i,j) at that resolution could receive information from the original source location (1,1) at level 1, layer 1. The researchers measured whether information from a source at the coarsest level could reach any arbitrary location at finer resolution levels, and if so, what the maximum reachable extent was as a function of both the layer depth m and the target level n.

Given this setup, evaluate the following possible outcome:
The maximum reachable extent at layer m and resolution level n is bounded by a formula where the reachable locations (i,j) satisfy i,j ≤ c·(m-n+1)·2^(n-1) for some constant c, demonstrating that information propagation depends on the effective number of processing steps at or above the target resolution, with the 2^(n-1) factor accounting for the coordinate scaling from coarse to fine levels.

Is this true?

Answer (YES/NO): NO